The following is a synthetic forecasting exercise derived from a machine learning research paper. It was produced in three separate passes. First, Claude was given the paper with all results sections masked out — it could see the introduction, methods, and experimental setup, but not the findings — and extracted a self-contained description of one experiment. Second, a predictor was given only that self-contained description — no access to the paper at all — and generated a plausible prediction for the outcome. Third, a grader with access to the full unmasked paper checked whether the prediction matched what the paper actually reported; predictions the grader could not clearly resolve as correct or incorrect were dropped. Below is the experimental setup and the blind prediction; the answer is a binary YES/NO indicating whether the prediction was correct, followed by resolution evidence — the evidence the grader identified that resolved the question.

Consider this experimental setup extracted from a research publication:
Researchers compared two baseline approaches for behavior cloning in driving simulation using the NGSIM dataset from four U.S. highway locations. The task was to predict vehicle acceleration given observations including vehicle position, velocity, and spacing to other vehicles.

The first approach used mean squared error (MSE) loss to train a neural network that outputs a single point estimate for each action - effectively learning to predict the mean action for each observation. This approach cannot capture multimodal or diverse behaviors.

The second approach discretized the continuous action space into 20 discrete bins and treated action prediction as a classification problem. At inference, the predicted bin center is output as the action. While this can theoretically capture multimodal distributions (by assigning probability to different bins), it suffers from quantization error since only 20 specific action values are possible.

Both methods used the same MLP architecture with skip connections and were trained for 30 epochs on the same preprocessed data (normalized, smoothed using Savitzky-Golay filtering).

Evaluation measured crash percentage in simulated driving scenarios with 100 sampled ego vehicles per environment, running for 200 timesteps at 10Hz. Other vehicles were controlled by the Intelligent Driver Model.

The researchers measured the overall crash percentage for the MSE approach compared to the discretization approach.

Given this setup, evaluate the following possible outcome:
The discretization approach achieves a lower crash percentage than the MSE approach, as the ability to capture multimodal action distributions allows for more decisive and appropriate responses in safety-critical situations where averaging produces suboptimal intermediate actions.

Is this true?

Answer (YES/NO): NO